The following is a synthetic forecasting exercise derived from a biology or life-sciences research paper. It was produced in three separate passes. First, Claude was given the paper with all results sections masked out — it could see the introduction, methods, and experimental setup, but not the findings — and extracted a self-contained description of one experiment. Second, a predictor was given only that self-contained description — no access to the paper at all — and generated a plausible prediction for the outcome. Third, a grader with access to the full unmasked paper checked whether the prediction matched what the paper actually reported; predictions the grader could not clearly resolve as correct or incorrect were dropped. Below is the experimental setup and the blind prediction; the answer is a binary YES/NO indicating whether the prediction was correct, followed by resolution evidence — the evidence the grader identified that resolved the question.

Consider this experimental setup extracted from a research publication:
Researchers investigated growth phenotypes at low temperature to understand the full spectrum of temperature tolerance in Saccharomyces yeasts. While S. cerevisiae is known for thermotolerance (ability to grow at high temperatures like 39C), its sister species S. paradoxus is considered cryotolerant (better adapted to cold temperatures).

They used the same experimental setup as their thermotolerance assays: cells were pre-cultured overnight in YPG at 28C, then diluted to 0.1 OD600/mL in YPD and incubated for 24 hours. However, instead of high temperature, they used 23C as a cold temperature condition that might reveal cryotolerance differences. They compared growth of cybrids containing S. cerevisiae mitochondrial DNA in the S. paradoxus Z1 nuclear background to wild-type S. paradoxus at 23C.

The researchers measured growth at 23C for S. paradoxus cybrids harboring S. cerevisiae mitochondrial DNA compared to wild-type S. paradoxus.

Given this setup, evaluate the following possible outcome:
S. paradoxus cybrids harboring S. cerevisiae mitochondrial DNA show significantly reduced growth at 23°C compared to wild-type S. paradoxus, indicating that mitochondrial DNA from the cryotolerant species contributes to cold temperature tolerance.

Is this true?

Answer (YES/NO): YES